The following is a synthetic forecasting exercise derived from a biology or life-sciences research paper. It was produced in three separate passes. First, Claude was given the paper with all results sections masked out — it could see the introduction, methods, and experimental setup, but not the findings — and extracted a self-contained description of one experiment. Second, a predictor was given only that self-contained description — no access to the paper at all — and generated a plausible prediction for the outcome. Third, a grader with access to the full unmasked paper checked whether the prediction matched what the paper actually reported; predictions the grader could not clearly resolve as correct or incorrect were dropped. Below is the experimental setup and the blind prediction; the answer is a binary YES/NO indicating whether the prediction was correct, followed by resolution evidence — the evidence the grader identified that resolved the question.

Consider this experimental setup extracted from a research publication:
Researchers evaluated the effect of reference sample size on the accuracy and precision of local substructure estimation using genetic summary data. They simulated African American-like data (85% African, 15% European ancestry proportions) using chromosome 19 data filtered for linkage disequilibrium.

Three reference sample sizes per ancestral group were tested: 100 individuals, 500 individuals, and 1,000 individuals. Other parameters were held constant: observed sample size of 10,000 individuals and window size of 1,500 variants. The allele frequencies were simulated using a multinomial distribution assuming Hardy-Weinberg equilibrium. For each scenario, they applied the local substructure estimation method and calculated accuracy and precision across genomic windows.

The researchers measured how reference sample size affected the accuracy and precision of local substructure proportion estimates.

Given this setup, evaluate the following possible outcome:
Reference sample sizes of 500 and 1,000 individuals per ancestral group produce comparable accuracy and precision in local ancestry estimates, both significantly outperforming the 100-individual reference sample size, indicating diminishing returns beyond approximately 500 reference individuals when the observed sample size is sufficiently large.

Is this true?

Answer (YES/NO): NO